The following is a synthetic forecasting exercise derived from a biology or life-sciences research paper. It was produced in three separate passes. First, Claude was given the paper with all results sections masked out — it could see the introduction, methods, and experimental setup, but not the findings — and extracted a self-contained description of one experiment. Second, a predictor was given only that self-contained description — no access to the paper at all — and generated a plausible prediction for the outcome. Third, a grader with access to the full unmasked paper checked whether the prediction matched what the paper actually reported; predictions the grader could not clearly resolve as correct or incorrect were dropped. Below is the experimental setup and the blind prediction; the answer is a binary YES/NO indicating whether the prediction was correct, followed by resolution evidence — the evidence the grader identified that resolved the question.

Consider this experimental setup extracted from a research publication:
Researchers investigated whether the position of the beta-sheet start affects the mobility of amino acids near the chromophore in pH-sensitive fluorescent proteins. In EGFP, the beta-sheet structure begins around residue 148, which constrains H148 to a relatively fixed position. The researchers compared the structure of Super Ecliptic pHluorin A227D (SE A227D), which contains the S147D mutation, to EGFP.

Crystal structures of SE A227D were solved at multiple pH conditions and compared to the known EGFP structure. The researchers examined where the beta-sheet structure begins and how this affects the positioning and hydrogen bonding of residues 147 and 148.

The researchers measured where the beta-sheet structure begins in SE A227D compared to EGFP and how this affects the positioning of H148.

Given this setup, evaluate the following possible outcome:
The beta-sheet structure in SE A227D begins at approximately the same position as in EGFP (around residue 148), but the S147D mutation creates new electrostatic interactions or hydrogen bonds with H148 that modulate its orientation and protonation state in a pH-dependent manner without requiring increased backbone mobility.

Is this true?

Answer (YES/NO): NO